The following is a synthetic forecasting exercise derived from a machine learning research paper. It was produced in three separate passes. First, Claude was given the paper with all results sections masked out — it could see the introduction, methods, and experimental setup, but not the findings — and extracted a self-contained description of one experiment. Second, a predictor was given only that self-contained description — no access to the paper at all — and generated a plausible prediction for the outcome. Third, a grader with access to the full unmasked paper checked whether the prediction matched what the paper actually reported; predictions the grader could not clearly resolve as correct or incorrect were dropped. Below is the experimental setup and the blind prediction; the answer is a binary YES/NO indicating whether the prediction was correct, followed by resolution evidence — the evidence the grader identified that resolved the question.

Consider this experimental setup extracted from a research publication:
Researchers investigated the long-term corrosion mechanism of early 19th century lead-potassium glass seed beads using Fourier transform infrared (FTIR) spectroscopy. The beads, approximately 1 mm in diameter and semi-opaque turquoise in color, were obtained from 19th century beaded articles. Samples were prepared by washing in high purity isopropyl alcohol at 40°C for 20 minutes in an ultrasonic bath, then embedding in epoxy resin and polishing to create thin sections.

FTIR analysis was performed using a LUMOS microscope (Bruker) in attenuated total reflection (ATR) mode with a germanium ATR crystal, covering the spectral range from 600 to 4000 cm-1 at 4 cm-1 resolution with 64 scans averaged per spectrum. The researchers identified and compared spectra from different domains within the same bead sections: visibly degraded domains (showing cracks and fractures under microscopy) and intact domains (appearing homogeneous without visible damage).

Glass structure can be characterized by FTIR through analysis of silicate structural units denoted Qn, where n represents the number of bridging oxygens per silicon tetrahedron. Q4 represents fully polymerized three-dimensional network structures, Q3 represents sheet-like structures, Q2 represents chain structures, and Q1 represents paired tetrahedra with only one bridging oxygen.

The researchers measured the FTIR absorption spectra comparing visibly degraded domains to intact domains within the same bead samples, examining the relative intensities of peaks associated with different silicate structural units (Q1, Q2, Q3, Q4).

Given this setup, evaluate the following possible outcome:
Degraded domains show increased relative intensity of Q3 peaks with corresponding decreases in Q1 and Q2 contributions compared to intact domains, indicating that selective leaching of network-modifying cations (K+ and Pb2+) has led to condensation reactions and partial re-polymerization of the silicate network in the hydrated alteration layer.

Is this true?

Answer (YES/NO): NO